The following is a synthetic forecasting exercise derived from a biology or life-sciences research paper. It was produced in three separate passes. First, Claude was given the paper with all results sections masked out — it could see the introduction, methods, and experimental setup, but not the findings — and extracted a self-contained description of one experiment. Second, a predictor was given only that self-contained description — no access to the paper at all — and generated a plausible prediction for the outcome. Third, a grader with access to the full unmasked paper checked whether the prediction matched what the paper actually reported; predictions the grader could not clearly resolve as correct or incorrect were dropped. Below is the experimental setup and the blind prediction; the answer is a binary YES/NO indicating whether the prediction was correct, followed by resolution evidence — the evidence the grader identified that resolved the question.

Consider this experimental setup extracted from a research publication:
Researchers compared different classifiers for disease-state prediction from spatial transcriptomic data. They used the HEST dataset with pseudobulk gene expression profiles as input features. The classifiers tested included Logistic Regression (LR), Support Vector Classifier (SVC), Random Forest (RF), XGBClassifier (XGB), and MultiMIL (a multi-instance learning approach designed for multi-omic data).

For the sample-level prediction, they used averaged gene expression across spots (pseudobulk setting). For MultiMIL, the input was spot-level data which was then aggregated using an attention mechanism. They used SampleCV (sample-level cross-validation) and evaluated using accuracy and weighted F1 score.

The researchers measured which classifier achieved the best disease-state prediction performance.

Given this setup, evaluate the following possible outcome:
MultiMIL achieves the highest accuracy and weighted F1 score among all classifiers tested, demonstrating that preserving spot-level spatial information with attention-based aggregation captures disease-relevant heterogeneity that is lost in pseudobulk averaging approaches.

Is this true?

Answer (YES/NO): NO